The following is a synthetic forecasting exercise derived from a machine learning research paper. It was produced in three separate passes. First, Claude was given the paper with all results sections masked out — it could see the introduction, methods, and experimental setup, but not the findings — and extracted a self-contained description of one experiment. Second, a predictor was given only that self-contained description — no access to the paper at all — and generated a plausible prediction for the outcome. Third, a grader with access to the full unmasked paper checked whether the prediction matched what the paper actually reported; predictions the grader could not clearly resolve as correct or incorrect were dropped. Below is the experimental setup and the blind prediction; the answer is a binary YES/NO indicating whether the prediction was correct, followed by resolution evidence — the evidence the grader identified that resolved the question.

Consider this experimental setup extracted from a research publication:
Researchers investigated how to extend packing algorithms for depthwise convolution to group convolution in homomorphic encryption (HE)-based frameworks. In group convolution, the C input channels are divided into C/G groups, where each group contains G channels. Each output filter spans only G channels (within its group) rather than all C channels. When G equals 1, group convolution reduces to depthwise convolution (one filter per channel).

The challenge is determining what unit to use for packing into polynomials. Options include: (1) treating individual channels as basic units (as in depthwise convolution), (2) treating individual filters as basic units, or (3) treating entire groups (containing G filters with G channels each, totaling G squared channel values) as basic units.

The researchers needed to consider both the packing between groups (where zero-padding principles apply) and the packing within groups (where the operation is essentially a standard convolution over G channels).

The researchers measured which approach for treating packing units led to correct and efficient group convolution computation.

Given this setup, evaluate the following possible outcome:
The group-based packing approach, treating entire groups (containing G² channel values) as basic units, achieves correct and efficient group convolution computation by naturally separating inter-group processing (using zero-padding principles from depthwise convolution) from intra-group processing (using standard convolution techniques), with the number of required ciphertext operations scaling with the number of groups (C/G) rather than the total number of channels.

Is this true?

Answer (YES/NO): NO